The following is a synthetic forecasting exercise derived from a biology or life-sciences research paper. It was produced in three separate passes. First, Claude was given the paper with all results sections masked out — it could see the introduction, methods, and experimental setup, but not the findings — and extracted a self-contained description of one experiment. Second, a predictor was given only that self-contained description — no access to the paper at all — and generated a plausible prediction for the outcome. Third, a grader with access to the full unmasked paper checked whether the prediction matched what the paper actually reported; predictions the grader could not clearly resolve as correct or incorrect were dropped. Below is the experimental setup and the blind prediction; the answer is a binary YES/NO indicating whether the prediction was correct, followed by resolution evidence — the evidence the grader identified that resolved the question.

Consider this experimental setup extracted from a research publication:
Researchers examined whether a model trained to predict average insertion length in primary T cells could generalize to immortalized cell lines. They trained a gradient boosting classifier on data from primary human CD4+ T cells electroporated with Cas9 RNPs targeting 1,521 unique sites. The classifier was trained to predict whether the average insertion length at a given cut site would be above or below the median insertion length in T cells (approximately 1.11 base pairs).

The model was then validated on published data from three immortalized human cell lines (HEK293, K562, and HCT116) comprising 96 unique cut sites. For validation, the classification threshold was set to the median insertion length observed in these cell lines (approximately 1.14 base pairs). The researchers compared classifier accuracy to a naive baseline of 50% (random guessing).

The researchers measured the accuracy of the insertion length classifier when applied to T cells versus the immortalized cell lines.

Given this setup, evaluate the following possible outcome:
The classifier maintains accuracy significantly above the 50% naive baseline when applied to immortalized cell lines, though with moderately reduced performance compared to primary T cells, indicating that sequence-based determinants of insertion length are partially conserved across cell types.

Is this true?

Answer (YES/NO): YES